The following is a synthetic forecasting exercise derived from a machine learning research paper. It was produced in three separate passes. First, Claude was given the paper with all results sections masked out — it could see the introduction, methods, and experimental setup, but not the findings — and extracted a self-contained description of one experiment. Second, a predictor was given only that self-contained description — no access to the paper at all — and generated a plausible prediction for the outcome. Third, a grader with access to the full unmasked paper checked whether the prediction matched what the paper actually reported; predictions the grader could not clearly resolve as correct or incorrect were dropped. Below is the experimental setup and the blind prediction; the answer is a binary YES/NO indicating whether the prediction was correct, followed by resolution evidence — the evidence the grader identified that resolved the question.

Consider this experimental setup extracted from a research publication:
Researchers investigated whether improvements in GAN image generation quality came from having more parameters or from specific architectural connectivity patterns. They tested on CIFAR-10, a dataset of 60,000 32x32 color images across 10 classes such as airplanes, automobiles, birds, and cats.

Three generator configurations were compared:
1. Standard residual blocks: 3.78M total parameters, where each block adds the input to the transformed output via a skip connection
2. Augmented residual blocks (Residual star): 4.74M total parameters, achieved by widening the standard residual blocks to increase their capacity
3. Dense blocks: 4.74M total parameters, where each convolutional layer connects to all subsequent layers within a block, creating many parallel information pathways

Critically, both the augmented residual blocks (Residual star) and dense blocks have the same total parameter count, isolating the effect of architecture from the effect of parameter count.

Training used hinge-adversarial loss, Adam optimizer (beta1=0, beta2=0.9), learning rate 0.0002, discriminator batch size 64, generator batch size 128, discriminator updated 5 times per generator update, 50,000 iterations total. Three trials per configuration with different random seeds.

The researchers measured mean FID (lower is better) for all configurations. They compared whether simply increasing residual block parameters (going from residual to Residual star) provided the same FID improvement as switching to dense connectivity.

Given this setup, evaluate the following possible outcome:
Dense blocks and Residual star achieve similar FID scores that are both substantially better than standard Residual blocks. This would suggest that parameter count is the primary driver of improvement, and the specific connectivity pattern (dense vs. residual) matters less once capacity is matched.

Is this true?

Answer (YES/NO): NO